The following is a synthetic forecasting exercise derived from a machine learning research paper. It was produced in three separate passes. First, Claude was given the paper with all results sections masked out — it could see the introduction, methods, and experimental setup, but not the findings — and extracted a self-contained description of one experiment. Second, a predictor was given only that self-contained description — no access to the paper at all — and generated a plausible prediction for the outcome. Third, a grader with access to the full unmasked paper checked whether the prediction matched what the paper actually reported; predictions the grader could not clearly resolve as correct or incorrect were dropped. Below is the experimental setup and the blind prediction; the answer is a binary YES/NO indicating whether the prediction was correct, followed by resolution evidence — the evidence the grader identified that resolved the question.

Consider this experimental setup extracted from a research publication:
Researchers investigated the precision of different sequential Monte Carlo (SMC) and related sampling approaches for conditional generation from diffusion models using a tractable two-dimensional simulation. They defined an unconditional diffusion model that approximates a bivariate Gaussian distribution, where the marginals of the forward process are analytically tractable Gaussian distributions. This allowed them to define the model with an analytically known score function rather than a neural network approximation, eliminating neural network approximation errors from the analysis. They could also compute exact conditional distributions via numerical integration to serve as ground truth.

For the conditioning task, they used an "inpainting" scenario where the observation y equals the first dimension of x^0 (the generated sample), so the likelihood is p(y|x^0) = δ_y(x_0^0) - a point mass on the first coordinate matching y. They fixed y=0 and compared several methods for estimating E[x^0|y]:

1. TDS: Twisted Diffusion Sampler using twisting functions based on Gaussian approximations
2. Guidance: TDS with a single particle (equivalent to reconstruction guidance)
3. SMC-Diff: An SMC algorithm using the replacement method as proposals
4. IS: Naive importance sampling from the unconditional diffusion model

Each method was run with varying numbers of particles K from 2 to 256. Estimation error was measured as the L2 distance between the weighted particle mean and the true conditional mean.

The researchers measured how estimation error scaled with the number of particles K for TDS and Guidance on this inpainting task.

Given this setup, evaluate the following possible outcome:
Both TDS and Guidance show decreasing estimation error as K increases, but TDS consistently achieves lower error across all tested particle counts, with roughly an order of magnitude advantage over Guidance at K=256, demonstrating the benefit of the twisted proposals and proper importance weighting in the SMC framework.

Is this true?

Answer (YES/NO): NO